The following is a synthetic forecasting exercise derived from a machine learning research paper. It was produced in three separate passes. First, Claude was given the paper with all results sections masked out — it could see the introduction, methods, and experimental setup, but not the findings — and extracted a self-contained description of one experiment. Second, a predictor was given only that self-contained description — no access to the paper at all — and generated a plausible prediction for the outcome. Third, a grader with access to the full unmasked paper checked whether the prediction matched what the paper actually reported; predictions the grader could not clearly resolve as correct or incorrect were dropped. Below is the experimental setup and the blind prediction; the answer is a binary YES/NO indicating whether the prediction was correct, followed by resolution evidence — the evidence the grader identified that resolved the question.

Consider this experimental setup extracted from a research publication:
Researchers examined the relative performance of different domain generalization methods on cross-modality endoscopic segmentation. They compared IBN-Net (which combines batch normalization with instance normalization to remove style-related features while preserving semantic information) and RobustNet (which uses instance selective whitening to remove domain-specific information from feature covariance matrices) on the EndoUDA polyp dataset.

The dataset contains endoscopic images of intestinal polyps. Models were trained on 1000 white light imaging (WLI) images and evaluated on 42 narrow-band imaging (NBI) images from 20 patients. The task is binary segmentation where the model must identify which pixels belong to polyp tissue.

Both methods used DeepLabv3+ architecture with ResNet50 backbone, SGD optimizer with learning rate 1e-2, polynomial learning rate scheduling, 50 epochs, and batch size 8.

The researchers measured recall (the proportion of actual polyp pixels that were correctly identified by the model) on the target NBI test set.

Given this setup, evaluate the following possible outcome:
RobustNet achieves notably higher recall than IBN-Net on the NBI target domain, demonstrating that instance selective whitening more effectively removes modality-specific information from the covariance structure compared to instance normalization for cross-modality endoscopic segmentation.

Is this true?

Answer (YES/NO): YES